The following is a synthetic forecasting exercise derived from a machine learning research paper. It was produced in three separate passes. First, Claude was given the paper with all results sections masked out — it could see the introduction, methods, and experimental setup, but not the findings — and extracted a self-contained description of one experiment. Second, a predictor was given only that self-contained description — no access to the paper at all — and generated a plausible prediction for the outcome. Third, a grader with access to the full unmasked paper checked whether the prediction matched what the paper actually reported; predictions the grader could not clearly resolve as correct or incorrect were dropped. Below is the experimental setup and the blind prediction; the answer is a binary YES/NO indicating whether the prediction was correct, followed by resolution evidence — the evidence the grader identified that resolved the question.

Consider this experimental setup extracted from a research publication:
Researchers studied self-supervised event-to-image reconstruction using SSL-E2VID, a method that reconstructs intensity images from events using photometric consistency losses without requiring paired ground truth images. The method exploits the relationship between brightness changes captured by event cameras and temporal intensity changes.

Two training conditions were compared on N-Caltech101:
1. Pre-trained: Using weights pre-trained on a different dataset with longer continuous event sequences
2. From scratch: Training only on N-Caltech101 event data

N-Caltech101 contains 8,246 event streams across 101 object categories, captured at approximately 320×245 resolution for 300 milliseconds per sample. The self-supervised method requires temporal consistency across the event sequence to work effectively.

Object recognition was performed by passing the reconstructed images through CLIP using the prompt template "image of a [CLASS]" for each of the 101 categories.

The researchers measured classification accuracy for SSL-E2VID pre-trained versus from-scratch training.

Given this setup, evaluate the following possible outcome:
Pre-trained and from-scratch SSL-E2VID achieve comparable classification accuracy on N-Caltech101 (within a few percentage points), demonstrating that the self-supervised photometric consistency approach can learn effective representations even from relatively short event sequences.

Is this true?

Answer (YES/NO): NO